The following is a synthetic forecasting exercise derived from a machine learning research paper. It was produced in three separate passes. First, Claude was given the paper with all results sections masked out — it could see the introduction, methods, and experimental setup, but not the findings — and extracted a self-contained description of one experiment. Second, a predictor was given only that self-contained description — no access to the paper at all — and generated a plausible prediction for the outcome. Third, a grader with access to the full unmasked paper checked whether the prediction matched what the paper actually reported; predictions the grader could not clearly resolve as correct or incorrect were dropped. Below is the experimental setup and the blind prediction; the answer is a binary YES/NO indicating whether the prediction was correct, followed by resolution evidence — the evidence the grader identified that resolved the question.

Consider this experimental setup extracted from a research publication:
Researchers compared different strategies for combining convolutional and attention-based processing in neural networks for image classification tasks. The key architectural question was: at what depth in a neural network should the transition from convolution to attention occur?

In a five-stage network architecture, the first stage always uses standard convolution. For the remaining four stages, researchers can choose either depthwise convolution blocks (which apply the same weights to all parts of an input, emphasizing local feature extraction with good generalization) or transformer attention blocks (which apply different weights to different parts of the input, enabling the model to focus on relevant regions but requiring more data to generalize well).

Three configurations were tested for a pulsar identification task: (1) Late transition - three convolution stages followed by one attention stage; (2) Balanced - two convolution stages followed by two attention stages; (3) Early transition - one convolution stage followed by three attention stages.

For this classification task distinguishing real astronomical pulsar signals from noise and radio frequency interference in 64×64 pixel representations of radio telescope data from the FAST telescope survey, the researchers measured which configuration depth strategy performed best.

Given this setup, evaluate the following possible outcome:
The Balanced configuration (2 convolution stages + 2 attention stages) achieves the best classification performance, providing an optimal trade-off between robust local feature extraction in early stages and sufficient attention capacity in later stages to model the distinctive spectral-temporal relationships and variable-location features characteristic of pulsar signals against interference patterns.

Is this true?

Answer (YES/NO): NO